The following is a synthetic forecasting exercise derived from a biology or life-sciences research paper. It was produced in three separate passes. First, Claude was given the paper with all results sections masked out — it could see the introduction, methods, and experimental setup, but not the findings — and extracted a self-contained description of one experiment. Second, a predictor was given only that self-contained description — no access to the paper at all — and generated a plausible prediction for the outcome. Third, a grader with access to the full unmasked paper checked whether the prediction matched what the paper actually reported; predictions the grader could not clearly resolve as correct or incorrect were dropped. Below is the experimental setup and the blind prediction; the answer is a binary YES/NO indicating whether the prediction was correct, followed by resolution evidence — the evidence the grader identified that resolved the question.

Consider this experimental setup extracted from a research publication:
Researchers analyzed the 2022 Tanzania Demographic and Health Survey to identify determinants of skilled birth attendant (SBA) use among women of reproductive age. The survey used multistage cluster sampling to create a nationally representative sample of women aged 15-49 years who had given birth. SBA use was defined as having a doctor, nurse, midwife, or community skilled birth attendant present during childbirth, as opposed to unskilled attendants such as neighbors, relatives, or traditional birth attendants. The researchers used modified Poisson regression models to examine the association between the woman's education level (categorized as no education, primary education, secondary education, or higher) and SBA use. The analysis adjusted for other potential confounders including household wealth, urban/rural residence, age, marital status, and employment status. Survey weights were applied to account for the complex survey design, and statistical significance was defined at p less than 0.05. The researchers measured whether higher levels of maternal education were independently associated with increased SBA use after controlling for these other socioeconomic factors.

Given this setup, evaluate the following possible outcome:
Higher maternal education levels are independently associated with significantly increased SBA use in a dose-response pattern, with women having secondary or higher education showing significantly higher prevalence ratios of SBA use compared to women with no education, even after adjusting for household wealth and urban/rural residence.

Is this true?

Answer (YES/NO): NO